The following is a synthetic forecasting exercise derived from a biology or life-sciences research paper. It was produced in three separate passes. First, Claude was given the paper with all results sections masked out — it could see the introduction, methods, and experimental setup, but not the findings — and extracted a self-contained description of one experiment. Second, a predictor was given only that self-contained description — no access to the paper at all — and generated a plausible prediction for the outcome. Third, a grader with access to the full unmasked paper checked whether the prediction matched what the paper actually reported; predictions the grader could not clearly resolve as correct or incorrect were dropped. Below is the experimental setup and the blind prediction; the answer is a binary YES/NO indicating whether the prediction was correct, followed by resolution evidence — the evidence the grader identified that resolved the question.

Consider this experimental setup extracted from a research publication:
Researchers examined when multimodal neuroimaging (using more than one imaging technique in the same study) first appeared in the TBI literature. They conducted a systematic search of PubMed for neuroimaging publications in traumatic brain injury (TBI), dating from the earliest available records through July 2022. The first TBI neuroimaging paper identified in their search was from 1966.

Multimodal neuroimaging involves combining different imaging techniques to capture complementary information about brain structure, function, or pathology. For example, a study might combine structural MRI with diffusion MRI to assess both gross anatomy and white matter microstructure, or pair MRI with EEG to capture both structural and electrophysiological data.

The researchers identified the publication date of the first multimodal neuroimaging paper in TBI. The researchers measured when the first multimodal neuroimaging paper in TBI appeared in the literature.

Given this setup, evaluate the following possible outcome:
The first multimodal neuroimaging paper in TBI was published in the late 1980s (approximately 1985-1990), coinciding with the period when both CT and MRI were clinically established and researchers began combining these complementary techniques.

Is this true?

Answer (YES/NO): YES